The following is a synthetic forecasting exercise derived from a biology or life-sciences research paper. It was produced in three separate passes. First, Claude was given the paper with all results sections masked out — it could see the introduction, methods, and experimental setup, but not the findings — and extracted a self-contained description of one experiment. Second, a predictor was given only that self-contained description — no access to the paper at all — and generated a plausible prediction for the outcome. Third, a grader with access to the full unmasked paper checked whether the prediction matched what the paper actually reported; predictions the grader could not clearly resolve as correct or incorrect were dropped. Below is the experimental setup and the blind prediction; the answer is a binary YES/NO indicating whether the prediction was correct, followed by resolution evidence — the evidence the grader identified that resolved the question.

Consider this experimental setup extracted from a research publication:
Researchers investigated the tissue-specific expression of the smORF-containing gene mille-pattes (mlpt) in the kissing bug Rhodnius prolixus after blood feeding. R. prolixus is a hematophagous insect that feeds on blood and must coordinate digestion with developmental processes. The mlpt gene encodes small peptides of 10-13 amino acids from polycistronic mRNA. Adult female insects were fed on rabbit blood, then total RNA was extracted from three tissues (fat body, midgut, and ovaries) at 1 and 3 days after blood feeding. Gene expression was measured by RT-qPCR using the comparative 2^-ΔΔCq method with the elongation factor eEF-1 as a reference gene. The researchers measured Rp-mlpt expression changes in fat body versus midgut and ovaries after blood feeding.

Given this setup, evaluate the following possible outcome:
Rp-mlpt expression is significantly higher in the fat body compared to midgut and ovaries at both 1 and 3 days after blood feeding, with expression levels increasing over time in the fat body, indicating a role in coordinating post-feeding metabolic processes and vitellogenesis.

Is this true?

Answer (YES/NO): NO